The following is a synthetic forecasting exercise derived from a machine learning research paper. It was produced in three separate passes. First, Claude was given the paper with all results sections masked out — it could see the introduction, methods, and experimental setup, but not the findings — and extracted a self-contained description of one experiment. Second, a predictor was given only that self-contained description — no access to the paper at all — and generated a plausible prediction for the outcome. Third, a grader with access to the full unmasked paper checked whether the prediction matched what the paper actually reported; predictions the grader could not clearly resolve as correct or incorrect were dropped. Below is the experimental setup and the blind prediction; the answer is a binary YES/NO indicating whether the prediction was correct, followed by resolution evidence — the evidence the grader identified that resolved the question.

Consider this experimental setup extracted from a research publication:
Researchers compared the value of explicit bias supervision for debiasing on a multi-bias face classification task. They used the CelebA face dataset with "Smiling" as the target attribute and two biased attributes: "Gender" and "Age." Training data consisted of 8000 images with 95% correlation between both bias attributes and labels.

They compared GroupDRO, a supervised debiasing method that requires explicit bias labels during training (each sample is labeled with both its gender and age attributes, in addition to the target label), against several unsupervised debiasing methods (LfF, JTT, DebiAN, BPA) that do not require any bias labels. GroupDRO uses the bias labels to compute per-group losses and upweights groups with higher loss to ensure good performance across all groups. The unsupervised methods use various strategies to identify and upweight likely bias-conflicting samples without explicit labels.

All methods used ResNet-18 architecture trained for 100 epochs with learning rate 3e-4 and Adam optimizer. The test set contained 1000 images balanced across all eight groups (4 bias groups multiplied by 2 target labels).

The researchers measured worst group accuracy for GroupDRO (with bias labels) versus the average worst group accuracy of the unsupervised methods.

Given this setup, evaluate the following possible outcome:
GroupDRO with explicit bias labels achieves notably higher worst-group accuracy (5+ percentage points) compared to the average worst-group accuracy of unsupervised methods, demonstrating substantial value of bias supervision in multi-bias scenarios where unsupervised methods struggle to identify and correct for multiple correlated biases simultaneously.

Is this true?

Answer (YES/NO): NO